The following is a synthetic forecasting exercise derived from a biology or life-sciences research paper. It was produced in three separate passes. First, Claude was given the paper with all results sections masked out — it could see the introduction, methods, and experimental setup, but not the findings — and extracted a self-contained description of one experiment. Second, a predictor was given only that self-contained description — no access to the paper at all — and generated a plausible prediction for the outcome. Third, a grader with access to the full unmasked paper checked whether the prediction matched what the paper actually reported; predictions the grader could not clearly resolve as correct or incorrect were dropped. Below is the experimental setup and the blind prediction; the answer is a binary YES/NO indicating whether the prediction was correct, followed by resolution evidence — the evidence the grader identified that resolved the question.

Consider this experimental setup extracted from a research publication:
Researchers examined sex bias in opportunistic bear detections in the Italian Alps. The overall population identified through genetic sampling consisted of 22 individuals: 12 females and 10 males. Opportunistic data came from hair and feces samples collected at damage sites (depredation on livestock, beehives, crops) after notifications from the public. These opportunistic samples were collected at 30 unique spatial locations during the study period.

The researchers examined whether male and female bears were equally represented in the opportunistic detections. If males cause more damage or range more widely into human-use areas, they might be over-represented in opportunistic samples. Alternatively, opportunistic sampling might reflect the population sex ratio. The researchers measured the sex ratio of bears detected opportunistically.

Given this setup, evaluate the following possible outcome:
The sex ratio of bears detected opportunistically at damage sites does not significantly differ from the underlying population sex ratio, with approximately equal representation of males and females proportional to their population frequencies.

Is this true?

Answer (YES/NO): NO